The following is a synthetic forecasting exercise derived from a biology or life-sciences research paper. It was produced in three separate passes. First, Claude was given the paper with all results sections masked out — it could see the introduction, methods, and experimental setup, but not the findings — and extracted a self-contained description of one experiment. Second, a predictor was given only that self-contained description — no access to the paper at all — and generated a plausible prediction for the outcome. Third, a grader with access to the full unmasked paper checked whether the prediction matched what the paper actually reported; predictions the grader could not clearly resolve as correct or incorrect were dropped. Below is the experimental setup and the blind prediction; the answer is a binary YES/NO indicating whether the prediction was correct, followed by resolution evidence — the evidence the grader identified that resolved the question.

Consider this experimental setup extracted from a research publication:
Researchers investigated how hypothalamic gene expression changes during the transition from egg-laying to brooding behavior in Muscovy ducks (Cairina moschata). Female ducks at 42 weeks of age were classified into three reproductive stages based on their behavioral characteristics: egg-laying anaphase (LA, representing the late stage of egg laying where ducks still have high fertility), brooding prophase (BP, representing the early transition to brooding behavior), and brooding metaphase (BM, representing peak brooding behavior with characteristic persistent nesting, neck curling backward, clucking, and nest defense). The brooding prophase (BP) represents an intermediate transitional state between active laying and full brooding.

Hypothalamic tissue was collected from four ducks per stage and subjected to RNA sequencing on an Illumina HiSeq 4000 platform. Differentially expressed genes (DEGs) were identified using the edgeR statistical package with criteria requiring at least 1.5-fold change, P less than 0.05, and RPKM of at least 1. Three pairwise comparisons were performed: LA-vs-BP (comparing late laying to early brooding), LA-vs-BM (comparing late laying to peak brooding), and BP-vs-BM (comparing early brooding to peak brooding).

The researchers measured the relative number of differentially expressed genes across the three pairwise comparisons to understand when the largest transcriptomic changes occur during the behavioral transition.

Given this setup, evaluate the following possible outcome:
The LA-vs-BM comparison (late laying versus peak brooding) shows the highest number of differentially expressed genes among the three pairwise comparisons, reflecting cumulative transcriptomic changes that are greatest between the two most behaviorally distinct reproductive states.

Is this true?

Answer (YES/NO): YES